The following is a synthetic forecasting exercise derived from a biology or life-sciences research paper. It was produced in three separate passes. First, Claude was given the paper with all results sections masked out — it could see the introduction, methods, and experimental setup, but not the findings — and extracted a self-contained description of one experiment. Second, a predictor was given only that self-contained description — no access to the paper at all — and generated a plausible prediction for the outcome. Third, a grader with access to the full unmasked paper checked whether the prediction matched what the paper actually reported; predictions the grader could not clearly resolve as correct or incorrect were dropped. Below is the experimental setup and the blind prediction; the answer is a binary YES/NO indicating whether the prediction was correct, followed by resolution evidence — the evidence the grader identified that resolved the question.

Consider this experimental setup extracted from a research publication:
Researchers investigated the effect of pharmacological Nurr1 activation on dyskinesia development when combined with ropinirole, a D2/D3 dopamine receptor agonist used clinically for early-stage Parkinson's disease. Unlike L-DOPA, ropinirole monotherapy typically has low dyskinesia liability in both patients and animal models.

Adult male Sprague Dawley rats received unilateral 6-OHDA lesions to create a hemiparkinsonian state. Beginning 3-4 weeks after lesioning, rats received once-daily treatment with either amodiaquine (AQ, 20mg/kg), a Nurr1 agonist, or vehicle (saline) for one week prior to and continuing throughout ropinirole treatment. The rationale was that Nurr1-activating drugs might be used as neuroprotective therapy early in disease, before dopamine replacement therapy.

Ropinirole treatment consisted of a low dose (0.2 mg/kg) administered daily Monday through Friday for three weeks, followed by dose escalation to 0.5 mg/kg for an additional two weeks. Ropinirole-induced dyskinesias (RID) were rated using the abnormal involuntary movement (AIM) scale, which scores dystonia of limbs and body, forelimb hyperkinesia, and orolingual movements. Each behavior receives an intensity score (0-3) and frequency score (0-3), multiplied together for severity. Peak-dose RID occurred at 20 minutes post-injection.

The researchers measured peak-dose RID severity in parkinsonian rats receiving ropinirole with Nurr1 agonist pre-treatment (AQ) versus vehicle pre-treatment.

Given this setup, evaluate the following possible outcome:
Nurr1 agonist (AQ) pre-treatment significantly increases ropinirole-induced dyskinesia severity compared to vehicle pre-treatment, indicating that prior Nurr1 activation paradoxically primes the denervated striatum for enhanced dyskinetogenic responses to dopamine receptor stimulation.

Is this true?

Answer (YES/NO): YES